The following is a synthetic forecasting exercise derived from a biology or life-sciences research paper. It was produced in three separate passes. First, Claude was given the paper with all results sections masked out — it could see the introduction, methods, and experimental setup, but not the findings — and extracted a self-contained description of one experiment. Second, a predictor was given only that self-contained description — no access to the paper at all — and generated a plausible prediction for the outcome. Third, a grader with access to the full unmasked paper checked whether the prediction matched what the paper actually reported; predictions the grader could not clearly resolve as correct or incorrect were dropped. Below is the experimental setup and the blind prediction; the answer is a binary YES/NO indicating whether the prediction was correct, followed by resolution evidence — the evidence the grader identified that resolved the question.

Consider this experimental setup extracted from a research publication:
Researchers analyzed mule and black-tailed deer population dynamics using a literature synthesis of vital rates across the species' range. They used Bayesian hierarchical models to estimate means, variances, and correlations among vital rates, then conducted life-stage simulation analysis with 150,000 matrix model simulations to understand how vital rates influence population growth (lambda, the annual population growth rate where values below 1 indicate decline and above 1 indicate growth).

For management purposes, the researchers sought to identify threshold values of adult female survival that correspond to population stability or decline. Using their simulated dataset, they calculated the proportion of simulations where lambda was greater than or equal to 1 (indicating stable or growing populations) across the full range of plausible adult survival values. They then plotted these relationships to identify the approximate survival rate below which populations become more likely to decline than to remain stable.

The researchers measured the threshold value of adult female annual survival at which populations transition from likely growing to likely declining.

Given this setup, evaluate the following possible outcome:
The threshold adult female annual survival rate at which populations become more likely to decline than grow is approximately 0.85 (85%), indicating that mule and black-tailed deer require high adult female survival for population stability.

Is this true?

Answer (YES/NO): NO